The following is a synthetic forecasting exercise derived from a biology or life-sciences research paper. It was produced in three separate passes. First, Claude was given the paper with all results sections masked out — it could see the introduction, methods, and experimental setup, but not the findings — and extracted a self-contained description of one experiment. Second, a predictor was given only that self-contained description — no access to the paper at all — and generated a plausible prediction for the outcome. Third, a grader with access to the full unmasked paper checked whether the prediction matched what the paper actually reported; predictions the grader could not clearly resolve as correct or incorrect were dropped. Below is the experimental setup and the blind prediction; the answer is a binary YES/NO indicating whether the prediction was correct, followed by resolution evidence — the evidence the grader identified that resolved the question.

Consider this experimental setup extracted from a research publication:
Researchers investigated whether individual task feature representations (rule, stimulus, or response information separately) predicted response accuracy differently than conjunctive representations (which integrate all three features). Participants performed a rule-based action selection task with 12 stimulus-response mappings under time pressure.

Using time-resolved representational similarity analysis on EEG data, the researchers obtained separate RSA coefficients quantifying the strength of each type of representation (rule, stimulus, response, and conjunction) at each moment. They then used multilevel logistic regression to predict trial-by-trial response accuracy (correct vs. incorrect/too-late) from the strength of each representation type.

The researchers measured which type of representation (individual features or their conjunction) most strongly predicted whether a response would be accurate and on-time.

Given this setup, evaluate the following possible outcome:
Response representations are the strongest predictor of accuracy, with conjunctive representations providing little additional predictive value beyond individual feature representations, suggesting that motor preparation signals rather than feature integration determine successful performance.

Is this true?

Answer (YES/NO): NO